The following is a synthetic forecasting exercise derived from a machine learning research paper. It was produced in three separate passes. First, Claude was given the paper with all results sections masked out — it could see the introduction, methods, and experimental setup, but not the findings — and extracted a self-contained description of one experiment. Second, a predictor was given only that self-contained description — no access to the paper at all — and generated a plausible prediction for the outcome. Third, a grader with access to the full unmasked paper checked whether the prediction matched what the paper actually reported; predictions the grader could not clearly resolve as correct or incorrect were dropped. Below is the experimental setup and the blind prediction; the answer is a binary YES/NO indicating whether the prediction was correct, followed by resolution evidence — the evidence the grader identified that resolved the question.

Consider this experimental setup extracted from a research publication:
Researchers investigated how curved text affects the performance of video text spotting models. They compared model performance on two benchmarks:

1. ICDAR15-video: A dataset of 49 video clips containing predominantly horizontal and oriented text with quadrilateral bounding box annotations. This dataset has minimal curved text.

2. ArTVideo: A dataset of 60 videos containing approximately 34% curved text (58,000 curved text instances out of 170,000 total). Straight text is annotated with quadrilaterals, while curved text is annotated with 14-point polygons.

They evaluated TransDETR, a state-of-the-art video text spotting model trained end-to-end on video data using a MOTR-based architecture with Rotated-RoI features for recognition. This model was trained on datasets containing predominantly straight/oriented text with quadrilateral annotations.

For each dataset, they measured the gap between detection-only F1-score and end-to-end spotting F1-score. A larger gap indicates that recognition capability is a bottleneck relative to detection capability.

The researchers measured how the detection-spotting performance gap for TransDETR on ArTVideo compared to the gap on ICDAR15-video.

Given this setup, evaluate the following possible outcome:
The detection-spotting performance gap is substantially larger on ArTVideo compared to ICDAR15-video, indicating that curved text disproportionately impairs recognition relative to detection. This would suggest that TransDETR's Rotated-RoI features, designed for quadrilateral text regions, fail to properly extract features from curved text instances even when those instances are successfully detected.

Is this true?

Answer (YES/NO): YES